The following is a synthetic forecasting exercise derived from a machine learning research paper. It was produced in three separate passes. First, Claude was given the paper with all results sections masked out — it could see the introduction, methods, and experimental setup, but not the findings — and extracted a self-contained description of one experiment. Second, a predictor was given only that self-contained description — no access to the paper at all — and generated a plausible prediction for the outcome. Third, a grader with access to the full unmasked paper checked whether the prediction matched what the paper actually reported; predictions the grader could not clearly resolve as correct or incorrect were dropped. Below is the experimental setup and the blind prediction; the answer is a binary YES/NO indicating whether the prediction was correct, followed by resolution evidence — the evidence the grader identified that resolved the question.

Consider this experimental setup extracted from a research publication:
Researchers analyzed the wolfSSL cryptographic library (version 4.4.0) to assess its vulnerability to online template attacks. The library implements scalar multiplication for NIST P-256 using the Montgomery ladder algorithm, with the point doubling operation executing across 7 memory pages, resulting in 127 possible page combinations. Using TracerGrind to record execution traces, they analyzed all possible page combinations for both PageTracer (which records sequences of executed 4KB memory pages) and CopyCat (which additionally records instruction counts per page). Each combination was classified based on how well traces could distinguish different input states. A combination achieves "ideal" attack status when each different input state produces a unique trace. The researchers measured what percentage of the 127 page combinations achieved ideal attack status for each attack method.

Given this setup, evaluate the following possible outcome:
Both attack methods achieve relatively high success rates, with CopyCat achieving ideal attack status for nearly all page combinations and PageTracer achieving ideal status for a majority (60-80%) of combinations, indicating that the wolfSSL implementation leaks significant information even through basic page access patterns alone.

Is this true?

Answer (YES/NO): NO